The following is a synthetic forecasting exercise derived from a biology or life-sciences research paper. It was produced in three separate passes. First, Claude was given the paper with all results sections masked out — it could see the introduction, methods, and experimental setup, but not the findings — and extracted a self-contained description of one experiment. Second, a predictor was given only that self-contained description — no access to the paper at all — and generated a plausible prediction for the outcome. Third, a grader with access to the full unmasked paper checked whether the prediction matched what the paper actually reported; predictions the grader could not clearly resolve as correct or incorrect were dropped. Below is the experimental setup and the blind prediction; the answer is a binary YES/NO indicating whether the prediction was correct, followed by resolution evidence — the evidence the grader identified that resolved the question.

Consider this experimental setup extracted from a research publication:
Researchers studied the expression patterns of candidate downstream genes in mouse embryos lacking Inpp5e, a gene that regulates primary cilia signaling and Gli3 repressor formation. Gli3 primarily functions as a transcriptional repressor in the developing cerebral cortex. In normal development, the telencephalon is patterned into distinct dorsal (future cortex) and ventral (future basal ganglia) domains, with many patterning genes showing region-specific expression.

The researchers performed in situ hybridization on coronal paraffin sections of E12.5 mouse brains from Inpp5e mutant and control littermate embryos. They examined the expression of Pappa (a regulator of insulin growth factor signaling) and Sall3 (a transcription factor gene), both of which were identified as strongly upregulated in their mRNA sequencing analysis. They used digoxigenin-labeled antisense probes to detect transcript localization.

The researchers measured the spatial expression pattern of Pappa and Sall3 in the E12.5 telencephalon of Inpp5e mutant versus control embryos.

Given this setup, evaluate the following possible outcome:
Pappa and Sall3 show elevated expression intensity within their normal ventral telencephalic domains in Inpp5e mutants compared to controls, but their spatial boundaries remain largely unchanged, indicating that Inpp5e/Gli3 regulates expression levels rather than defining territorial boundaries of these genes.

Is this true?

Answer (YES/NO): NO